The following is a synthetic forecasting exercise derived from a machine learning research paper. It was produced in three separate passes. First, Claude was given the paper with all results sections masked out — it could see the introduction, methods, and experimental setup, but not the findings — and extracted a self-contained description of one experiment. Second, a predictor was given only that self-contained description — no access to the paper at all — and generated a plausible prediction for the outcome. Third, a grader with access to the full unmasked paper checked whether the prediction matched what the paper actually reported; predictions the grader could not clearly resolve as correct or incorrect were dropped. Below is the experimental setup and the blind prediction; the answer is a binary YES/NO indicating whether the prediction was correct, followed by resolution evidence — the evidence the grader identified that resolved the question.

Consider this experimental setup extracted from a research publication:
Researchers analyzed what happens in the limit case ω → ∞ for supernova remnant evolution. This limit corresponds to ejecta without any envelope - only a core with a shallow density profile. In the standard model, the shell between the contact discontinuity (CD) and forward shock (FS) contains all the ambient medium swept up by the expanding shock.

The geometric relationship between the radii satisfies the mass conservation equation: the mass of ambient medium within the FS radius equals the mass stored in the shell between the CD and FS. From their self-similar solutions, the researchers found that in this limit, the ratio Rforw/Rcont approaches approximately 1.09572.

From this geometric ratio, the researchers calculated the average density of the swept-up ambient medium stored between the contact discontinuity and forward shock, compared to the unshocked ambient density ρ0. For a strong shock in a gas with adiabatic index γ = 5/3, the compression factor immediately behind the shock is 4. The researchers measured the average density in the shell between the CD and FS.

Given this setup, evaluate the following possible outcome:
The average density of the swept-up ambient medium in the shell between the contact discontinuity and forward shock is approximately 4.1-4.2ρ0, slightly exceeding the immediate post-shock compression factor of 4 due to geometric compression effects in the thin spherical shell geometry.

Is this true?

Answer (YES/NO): YES